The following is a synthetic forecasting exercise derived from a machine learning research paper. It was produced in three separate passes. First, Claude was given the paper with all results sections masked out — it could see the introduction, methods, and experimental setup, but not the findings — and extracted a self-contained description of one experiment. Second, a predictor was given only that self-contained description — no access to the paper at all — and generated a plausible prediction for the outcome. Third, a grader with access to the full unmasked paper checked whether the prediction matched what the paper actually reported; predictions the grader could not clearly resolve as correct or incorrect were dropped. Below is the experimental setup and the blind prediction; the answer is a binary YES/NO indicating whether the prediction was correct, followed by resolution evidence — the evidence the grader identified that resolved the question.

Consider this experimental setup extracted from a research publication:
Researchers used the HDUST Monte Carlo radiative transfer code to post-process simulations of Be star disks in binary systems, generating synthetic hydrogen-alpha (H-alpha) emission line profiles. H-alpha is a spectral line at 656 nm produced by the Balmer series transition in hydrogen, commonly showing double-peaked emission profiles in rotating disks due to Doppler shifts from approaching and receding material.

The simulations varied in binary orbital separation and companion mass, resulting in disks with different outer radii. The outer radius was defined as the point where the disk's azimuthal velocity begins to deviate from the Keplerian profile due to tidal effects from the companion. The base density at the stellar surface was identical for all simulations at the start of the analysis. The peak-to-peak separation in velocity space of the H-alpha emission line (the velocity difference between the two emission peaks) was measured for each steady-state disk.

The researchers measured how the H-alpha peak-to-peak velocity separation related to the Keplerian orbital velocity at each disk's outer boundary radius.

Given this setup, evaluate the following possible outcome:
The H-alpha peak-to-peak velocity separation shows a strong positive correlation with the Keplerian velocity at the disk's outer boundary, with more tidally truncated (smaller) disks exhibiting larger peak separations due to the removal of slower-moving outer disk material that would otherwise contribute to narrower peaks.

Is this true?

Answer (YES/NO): YES